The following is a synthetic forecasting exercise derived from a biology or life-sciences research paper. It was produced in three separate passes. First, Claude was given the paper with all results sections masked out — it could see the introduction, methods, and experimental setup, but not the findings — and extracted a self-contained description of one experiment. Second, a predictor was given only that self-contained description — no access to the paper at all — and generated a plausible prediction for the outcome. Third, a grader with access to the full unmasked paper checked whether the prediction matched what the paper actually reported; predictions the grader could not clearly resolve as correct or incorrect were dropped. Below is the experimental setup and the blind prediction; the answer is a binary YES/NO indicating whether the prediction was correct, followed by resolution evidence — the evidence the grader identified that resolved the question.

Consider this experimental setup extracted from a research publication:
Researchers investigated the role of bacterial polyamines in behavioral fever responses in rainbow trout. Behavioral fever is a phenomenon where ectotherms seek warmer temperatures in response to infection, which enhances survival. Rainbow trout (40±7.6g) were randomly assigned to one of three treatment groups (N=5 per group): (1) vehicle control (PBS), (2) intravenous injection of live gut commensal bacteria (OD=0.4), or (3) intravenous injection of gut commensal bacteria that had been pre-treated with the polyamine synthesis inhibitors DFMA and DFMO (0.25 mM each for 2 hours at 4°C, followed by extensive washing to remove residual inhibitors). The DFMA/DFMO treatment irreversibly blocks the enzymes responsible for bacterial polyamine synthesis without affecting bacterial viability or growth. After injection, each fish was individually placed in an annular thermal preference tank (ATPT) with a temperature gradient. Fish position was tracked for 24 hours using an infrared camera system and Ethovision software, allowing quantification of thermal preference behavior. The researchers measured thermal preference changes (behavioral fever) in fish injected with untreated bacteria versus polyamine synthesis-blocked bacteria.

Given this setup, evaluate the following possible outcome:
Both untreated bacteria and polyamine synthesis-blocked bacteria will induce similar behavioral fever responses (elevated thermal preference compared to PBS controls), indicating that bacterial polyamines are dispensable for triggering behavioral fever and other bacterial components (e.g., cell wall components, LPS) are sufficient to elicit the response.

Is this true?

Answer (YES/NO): NO